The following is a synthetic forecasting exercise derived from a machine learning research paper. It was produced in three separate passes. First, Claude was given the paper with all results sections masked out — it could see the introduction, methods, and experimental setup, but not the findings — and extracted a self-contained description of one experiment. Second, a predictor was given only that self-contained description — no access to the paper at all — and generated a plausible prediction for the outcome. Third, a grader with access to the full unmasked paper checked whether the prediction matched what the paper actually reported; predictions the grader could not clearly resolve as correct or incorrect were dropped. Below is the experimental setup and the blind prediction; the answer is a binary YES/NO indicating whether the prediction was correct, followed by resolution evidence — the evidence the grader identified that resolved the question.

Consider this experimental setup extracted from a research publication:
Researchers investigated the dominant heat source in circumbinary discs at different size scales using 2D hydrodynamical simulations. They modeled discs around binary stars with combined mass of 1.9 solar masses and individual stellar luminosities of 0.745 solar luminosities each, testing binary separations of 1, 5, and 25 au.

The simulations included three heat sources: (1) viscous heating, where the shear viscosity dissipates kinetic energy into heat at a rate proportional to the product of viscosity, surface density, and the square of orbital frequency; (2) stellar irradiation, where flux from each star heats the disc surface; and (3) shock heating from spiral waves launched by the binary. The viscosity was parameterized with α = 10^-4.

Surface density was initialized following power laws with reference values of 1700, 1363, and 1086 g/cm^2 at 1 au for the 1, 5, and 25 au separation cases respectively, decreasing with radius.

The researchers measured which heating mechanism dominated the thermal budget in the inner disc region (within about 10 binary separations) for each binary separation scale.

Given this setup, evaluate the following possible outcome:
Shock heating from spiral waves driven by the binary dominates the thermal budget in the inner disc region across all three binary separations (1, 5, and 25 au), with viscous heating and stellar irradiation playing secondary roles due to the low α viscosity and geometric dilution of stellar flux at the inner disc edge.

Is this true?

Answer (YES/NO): NO